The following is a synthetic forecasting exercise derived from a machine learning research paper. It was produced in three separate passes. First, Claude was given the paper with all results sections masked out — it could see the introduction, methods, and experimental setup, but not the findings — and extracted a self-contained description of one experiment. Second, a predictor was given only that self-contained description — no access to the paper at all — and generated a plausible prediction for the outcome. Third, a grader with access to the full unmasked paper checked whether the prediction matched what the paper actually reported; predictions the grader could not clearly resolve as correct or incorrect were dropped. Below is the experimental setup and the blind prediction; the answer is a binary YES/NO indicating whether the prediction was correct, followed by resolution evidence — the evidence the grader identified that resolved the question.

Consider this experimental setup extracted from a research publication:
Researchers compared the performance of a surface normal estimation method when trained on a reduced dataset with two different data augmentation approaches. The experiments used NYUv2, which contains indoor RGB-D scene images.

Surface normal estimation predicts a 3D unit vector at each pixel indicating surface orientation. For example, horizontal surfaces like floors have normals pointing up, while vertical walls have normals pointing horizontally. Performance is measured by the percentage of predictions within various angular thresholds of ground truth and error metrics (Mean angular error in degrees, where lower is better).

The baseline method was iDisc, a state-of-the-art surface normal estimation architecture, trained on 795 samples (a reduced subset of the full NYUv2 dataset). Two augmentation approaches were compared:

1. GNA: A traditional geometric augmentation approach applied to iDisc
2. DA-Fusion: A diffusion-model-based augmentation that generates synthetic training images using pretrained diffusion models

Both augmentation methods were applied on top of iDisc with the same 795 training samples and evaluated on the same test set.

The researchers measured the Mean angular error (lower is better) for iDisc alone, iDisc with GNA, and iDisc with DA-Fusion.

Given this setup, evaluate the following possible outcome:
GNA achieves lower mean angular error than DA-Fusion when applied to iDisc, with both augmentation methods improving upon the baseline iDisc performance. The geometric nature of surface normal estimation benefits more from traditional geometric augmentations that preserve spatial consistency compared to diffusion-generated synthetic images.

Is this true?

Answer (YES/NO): NO